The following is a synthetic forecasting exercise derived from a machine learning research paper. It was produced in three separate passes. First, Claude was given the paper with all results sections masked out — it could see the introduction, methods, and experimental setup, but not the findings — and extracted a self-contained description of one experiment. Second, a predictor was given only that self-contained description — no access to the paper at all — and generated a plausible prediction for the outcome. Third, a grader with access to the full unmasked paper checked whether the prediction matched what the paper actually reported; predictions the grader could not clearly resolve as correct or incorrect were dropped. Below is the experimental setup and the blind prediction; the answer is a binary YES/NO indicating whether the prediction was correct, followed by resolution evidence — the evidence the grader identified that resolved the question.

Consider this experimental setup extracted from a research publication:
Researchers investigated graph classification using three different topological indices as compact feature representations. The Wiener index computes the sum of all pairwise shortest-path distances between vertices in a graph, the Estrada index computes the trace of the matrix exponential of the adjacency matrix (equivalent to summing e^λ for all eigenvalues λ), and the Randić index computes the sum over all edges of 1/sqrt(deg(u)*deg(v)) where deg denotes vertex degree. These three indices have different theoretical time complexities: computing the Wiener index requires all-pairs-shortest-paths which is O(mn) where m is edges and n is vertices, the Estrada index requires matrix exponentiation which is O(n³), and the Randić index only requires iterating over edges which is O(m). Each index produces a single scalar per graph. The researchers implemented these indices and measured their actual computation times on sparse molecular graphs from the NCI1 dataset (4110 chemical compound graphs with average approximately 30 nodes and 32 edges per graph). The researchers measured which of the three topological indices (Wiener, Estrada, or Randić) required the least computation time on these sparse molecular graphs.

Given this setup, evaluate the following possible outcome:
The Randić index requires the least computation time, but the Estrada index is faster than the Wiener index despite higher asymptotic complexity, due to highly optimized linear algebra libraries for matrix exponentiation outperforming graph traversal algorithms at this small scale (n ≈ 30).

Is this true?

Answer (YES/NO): YES